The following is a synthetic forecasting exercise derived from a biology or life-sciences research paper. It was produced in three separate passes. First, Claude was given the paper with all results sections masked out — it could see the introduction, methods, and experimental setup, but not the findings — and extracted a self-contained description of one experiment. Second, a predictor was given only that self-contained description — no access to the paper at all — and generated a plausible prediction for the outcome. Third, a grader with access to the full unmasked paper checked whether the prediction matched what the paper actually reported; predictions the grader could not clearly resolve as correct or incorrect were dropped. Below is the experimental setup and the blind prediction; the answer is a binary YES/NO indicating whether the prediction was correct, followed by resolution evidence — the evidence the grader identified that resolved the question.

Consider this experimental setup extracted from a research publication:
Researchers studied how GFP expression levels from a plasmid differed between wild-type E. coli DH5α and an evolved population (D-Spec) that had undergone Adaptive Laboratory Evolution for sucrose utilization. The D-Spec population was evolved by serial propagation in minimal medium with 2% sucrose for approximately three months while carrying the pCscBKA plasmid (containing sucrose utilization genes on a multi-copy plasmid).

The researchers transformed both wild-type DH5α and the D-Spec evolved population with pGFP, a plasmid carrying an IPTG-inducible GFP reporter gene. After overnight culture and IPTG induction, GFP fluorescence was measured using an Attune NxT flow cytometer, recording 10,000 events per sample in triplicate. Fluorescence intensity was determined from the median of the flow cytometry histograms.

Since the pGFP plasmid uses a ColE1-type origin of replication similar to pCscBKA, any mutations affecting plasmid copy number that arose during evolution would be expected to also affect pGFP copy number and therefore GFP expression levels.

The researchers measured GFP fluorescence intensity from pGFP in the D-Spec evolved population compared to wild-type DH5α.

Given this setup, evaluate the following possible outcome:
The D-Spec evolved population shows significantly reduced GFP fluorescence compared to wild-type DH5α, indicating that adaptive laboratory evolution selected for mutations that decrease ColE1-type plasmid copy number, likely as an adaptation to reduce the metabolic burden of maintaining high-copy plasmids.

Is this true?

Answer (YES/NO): YES